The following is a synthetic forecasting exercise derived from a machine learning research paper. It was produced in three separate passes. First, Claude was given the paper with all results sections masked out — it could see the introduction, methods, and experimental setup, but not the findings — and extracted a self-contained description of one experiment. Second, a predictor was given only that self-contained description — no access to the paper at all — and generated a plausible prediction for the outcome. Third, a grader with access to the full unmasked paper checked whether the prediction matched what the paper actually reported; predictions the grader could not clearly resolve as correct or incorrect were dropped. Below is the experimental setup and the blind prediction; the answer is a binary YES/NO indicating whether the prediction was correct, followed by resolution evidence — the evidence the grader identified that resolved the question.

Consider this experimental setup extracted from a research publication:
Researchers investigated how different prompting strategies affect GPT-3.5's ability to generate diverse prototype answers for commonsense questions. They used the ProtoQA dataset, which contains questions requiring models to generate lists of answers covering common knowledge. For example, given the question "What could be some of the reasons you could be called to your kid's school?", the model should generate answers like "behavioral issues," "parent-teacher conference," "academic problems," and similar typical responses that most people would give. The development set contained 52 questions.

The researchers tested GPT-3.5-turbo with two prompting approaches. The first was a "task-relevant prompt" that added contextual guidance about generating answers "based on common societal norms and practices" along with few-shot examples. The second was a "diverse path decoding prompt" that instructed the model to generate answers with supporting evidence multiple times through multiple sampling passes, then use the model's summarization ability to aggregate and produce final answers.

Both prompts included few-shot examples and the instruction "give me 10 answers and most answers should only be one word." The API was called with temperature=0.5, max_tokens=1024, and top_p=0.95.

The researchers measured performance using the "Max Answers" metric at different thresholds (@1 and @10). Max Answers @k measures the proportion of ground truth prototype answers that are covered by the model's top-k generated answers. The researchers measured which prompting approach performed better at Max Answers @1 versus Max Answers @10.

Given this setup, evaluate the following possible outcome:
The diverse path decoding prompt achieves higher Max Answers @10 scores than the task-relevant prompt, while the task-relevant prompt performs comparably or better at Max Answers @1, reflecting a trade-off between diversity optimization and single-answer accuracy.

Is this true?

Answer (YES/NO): YES